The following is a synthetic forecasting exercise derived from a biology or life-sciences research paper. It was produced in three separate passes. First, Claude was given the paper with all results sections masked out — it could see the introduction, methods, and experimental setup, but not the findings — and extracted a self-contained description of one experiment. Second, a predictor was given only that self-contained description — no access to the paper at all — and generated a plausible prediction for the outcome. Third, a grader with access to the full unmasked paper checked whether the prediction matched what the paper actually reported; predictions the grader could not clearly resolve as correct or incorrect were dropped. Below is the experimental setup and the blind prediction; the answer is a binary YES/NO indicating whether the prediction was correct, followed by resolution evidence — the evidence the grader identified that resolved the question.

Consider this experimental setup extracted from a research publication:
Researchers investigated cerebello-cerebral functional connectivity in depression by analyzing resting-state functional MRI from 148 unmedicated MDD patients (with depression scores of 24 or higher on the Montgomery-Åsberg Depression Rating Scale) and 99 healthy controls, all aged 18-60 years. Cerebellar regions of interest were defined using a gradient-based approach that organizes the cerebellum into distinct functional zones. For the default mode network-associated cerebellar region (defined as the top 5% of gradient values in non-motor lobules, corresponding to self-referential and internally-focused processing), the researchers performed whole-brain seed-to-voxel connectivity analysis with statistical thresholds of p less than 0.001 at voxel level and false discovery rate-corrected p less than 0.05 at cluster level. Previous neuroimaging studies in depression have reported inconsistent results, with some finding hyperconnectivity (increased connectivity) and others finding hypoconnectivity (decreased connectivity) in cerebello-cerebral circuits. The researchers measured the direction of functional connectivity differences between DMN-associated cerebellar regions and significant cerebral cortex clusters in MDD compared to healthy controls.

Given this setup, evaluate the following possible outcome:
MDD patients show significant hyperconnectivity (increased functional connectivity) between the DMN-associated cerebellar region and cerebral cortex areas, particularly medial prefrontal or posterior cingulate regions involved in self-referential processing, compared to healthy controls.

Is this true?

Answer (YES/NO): NO